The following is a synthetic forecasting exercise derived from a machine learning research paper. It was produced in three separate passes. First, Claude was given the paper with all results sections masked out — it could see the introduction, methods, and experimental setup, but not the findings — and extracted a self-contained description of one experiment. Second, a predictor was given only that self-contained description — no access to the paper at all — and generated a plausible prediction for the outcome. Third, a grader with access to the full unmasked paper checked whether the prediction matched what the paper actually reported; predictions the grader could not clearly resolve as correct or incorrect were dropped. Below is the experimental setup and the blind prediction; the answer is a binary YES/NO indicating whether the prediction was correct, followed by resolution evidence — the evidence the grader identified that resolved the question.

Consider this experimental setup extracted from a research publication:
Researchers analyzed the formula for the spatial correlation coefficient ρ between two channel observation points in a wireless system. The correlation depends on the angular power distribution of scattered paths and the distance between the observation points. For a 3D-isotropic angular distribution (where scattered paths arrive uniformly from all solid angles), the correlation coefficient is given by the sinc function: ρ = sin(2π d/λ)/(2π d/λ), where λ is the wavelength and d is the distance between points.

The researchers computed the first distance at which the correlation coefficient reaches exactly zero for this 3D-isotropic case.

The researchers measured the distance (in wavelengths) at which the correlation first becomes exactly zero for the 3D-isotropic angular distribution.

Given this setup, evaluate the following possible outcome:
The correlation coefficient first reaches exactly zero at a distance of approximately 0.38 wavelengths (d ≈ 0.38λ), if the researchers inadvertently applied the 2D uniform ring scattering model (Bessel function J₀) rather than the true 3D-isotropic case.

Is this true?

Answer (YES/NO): NO